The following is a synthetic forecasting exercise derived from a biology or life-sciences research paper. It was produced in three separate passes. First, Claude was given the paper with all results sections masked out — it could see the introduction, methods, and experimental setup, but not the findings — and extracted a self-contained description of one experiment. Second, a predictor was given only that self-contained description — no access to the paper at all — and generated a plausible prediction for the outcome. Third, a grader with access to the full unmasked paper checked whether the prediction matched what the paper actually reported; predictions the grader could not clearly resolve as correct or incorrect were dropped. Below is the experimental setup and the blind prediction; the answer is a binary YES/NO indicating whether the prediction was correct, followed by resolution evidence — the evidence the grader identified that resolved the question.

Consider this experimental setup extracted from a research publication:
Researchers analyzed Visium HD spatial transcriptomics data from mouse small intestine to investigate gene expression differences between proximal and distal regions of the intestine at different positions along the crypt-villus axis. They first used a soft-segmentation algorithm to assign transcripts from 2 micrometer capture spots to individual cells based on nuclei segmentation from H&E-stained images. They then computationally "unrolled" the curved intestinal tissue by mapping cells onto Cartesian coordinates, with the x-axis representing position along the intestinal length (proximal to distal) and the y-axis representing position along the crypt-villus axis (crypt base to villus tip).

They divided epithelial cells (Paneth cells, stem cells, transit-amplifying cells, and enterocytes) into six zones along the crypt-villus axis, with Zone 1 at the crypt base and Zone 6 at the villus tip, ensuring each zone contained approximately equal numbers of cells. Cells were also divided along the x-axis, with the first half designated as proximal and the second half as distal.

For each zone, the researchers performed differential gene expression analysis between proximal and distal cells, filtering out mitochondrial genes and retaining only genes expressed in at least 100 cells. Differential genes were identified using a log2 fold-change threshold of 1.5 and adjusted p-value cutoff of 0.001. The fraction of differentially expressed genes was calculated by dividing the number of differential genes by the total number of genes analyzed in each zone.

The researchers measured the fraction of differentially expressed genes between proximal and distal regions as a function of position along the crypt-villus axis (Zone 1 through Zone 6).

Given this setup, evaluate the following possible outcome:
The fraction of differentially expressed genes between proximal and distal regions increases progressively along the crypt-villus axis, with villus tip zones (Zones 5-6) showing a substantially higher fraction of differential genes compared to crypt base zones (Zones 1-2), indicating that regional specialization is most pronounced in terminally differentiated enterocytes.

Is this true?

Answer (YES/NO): YES